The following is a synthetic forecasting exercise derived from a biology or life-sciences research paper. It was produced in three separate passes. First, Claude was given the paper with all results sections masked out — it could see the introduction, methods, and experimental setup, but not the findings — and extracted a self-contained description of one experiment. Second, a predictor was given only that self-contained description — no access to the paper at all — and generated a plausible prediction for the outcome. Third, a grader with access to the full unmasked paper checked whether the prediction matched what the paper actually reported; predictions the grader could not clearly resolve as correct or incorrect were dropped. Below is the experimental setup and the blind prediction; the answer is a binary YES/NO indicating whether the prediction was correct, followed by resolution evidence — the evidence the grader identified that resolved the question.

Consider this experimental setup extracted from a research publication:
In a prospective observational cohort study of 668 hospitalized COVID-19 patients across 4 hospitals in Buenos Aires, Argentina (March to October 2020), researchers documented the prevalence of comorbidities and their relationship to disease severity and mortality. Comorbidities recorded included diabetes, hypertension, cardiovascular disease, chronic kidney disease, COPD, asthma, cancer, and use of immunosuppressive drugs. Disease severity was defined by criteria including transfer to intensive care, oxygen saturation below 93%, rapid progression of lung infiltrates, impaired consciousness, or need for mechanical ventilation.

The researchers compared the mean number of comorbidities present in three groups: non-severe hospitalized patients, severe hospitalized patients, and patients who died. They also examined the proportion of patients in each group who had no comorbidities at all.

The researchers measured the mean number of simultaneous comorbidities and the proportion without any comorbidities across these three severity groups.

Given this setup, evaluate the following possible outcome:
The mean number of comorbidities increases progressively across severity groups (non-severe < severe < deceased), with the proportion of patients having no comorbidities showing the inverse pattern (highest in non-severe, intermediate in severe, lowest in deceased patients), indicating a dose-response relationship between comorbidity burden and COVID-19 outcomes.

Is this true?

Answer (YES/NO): YES